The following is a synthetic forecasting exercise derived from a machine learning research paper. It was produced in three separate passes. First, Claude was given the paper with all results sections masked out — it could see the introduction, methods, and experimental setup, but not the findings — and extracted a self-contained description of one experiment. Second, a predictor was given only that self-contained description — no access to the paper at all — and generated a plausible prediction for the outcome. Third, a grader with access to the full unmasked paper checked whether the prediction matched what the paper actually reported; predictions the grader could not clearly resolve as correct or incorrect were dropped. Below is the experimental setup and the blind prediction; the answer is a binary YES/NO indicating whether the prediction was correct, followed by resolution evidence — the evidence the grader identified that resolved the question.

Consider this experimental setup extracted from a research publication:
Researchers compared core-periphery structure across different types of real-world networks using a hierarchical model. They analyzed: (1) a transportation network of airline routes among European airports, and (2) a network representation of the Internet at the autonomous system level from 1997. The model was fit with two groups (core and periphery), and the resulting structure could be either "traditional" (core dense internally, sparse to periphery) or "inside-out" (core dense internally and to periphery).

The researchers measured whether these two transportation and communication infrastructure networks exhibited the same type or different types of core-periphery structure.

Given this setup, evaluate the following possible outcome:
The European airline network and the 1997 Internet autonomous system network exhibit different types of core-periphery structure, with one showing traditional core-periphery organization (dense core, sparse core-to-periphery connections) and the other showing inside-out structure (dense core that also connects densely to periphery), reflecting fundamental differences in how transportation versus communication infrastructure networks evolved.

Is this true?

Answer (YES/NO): YES